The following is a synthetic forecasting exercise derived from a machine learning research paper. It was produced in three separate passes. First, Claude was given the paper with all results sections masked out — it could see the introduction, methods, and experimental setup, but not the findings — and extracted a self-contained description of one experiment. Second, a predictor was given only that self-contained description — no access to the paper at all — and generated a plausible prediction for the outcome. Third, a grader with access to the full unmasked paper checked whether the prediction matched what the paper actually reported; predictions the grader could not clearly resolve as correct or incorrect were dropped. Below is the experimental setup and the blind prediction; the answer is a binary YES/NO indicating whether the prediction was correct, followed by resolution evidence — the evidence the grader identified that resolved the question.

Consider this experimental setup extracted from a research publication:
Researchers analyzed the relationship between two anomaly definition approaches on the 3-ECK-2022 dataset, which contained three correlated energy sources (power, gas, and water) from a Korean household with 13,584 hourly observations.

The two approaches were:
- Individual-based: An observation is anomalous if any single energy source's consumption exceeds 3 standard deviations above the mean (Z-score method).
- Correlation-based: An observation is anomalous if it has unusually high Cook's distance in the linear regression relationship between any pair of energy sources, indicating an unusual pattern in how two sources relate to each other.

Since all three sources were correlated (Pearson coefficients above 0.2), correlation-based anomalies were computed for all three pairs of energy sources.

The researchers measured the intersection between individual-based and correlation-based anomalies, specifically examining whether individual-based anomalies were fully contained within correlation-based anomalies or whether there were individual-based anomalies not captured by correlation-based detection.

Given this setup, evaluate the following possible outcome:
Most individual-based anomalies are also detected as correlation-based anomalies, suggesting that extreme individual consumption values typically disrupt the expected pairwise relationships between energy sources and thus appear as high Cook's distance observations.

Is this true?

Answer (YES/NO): YES